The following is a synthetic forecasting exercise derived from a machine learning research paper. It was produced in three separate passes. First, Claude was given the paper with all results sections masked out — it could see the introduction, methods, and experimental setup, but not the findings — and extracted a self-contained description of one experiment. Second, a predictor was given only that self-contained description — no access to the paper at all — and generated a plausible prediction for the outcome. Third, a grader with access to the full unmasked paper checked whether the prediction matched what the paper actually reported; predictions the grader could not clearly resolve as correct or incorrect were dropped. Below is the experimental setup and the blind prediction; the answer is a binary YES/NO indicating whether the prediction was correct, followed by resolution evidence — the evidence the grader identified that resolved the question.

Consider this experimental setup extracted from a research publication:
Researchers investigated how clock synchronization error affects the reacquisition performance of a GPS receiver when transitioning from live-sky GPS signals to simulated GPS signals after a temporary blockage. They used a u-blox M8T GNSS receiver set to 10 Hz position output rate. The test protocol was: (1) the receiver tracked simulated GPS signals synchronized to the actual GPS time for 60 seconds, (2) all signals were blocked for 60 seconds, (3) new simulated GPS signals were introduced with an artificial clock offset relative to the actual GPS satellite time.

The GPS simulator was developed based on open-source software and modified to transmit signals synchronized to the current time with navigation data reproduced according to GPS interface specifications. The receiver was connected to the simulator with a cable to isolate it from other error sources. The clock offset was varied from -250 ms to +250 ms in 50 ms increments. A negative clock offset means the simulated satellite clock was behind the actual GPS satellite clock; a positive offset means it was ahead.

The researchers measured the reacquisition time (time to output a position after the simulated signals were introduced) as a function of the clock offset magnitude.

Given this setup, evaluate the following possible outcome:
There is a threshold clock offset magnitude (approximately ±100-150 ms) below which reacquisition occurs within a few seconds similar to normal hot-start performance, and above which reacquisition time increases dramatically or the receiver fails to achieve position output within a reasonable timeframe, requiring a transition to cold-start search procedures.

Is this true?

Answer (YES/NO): NO